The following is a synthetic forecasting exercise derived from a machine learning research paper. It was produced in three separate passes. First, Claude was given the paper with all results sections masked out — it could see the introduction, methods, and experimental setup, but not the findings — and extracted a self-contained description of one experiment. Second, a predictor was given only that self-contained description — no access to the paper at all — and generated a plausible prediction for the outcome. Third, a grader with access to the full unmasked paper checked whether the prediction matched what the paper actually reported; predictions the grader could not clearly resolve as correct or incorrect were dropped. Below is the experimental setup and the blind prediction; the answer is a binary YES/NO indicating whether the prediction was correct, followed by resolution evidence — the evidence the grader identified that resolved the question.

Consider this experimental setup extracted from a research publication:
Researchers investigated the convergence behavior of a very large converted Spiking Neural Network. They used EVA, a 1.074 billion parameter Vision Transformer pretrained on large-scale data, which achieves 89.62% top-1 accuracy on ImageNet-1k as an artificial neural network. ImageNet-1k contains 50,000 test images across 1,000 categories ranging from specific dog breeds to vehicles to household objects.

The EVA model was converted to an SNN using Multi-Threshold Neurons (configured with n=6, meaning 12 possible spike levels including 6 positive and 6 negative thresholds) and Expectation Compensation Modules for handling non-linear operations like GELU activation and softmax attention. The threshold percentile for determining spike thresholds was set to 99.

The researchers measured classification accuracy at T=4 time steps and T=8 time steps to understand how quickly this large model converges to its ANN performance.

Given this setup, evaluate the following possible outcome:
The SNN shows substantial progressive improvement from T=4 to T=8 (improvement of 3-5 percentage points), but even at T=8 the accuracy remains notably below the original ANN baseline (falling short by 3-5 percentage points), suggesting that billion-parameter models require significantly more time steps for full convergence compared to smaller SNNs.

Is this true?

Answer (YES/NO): NO